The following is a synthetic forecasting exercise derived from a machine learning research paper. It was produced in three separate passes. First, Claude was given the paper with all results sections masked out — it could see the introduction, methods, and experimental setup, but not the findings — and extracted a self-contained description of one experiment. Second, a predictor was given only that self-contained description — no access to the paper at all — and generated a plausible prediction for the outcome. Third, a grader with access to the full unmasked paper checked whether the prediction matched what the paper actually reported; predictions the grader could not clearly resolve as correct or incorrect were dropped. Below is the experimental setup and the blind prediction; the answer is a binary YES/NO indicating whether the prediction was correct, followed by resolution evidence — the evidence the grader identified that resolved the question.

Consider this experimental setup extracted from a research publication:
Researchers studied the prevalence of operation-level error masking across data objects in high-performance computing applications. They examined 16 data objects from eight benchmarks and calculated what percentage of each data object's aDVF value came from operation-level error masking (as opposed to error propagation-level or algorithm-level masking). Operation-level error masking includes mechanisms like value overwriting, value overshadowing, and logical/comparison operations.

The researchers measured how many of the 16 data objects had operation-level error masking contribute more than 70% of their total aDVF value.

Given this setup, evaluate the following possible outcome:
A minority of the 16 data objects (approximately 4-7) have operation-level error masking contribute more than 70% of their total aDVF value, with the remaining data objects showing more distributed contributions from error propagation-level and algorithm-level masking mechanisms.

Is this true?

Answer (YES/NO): NO